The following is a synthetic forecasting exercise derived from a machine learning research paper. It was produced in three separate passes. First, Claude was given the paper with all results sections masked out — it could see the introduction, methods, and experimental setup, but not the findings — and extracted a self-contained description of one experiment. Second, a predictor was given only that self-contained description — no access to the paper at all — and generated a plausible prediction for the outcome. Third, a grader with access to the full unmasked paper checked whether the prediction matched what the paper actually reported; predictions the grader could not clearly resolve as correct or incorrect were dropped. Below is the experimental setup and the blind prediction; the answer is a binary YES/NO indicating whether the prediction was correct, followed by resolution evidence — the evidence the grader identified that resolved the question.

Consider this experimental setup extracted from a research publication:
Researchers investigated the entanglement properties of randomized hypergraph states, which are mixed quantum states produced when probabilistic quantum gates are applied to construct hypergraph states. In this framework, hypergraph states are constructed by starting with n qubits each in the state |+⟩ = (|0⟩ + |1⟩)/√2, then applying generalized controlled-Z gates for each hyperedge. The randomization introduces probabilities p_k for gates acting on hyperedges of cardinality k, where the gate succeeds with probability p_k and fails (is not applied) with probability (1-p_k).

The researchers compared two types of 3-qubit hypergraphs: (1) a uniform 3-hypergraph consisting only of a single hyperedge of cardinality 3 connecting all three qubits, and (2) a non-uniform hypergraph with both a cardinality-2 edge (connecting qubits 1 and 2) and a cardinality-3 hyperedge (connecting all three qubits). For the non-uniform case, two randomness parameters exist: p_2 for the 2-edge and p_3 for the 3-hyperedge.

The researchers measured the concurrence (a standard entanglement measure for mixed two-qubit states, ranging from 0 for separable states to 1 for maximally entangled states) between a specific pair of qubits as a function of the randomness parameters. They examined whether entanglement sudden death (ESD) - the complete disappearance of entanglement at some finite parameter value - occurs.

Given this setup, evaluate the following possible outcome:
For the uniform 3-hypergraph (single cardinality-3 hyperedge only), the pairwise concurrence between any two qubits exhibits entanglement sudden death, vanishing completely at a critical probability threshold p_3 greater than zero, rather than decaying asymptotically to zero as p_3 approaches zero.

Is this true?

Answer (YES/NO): NO